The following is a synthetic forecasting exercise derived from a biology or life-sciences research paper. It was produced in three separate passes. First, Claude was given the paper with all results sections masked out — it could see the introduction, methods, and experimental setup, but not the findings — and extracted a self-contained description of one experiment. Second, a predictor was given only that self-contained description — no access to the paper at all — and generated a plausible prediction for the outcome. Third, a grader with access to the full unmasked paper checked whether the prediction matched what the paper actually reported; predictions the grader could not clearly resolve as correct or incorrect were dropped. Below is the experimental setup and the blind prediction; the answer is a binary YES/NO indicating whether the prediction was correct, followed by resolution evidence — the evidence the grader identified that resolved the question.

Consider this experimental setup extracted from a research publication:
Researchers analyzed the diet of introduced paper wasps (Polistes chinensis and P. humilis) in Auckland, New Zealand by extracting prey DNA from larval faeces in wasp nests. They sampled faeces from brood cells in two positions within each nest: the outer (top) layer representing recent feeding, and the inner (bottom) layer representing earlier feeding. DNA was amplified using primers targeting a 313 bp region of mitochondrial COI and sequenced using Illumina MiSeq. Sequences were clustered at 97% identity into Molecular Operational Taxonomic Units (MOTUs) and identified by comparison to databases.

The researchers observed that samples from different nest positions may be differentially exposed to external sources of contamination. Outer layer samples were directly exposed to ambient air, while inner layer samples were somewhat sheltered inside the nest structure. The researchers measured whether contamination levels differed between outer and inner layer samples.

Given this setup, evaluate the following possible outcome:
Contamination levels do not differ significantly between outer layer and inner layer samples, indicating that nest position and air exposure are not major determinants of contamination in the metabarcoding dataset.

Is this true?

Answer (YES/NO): NO